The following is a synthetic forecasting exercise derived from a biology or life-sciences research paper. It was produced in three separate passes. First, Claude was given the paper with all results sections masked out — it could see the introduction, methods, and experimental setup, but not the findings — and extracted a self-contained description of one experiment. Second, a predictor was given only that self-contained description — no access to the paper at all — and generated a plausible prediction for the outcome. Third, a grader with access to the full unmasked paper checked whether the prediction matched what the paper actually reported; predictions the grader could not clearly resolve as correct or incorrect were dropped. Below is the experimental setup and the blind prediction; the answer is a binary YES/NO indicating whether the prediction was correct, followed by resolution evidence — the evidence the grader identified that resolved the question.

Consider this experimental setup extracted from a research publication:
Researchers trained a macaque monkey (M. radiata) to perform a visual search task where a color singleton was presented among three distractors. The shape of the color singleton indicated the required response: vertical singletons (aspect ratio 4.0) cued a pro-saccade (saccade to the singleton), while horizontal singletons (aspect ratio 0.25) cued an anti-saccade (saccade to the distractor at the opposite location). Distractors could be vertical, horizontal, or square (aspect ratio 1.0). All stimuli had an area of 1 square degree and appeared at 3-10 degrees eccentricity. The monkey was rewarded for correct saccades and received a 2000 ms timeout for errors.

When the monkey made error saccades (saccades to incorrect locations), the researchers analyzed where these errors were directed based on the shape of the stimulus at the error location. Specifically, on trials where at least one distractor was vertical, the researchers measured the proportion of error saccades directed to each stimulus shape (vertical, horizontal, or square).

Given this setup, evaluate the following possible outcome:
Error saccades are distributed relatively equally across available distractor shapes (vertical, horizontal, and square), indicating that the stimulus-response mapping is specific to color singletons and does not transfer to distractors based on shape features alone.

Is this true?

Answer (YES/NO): NO